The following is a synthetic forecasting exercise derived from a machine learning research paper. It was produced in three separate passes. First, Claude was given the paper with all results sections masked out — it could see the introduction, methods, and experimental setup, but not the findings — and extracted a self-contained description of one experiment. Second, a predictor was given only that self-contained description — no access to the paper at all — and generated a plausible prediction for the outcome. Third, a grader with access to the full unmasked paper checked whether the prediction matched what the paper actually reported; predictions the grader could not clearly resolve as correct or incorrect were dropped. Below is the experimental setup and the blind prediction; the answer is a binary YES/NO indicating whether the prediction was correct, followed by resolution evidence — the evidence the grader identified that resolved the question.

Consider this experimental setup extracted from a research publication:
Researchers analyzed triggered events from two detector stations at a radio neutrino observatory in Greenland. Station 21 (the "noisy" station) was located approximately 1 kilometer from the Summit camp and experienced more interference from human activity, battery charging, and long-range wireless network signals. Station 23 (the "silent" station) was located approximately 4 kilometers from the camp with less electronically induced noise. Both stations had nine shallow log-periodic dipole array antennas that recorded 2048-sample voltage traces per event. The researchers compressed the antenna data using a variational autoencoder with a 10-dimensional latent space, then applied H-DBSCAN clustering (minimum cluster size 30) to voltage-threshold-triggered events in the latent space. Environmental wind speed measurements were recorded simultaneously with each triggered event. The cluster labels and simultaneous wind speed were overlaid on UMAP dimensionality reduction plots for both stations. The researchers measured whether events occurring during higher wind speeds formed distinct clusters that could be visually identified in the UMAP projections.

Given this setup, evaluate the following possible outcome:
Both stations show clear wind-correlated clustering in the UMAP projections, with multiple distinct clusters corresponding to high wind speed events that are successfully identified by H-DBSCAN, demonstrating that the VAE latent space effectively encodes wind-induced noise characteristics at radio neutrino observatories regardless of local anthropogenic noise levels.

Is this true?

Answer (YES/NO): NO